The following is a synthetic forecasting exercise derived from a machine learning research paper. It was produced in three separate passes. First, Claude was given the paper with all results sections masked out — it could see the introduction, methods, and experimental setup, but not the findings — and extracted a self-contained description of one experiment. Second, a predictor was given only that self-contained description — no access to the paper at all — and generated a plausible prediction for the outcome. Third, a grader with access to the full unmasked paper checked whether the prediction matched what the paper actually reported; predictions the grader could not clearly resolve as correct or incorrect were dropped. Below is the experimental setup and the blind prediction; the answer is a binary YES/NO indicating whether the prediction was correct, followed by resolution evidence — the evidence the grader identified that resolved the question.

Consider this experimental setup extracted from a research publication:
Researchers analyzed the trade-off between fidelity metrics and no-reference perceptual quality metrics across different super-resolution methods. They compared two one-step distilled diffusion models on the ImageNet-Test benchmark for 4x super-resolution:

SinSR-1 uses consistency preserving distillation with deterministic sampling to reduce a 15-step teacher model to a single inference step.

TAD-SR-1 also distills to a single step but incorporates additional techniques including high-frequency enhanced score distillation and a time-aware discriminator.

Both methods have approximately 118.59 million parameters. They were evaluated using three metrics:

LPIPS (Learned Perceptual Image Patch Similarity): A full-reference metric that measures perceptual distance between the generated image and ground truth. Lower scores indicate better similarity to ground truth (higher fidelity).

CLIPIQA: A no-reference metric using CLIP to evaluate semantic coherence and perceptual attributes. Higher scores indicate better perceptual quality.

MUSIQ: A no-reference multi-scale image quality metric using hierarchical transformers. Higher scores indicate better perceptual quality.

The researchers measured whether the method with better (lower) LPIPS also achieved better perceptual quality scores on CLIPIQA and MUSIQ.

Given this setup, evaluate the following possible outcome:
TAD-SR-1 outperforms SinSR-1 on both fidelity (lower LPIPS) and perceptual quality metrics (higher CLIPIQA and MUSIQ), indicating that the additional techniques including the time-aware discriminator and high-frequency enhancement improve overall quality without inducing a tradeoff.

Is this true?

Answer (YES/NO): NO